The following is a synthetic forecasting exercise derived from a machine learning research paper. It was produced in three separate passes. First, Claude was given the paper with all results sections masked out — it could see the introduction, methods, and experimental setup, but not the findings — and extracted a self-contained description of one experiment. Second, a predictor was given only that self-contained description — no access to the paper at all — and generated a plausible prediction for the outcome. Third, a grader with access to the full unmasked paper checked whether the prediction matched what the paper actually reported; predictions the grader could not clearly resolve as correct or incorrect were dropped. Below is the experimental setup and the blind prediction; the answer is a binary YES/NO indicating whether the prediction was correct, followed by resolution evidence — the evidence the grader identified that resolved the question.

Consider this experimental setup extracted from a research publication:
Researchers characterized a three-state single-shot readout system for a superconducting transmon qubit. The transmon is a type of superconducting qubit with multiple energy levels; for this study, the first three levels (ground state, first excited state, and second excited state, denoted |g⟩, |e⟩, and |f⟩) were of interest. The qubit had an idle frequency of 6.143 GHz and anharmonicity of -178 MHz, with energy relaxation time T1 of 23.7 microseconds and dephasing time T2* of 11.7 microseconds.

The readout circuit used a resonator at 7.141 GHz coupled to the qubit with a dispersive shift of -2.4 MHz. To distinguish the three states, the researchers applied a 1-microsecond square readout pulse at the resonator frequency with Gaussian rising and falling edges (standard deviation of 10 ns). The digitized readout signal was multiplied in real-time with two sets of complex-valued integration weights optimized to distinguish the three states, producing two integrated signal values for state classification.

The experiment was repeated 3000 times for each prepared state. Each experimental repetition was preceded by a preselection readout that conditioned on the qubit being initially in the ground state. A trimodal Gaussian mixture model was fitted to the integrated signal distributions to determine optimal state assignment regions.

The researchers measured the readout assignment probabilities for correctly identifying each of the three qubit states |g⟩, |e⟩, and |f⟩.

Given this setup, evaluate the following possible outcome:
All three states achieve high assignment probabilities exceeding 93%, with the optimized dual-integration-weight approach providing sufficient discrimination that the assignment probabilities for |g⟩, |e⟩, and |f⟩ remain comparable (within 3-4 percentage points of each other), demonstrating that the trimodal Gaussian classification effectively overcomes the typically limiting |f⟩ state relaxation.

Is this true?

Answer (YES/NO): YES